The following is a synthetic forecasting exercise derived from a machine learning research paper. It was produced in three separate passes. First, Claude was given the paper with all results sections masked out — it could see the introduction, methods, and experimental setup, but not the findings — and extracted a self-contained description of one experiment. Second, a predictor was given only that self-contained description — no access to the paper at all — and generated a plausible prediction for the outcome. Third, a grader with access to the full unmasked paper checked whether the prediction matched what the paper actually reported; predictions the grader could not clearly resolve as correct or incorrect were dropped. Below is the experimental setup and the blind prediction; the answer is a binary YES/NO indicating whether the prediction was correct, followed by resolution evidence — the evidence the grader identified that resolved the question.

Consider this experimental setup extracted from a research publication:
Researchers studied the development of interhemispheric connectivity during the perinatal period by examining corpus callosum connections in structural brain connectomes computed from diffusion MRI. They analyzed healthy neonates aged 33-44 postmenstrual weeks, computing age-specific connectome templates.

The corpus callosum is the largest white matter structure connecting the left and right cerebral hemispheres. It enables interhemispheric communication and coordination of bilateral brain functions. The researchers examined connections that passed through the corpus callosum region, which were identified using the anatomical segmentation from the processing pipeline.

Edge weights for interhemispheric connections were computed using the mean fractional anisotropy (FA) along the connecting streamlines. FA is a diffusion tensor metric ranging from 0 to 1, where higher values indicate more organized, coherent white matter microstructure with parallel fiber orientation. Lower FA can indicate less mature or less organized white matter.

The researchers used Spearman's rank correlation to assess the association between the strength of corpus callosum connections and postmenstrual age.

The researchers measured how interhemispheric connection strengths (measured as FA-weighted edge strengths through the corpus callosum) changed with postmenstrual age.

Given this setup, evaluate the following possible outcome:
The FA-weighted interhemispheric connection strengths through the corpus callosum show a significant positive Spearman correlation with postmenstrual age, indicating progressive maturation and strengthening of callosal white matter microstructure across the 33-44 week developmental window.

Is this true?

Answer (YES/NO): YES